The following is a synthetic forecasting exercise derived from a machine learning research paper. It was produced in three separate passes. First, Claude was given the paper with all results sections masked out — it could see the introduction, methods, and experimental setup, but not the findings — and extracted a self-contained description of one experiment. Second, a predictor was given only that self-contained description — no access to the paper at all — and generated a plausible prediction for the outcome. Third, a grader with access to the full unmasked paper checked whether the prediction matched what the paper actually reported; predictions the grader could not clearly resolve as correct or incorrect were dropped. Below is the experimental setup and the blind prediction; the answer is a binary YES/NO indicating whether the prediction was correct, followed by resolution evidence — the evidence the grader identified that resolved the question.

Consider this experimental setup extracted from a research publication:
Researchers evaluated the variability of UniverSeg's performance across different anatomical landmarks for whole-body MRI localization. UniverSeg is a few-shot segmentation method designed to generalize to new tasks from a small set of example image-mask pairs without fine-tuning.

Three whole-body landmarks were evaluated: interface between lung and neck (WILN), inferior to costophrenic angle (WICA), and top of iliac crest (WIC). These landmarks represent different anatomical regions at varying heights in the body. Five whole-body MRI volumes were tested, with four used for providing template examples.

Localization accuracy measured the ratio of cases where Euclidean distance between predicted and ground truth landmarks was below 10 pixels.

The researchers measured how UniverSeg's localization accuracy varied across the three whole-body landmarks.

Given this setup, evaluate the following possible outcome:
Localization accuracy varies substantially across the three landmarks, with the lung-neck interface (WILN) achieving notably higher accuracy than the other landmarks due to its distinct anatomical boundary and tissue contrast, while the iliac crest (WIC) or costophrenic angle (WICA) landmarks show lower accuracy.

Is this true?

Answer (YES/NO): YES